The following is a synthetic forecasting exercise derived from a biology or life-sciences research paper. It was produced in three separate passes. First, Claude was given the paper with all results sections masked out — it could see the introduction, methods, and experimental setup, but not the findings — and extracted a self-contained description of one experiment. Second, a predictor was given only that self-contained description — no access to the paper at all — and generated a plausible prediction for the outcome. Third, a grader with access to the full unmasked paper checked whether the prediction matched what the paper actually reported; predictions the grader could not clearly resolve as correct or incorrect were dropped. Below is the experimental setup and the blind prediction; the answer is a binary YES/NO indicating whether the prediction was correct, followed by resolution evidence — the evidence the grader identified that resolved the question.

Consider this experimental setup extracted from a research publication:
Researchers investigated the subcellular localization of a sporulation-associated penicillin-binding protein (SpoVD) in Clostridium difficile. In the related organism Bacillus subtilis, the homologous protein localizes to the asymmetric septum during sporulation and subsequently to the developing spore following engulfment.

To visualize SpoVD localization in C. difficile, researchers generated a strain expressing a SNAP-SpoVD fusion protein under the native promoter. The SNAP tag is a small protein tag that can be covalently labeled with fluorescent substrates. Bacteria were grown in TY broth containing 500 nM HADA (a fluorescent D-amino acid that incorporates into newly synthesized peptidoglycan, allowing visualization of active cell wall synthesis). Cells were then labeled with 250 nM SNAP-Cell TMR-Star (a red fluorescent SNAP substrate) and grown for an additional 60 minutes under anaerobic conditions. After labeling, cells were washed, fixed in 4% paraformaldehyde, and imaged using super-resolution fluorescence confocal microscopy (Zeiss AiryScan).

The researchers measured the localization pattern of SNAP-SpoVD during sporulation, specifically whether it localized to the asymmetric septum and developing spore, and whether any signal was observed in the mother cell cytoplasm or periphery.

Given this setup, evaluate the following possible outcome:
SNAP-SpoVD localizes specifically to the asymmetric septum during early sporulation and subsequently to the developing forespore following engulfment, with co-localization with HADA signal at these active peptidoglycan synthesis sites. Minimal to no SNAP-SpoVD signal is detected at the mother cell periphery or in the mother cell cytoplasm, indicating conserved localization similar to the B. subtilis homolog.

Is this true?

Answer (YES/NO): NO